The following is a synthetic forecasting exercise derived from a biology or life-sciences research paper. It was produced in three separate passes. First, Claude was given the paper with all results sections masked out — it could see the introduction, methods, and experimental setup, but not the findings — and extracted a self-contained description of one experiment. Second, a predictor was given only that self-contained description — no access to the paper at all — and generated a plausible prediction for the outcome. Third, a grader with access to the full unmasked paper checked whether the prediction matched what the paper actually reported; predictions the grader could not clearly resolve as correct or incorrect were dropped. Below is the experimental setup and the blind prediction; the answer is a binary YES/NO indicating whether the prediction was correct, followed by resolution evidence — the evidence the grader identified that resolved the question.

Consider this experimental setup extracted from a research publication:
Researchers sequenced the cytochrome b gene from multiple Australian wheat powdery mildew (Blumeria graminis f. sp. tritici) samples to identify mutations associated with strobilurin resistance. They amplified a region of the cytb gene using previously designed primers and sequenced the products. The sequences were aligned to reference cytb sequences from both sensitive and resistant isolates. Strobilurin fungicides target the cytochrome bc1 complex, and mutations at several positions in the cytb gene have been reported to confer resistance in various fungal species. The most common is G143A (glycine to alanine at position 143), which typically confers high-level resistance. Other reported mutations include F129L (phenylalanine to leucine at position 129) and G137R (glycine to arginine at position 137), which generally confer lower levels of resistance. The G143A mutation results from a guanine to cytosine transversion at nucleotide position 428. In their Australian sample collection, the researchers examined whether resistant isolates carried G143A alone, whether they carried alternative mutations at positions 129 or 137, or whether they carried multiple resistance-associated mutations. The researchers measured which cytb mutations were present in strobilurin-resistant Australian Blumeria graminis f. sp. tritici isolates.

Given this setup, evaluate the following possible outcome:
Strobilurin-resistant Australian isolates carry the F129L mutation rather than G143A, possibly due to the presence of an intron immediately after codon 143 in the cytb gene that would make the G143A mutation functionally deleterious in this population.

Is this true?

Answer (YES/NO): NO